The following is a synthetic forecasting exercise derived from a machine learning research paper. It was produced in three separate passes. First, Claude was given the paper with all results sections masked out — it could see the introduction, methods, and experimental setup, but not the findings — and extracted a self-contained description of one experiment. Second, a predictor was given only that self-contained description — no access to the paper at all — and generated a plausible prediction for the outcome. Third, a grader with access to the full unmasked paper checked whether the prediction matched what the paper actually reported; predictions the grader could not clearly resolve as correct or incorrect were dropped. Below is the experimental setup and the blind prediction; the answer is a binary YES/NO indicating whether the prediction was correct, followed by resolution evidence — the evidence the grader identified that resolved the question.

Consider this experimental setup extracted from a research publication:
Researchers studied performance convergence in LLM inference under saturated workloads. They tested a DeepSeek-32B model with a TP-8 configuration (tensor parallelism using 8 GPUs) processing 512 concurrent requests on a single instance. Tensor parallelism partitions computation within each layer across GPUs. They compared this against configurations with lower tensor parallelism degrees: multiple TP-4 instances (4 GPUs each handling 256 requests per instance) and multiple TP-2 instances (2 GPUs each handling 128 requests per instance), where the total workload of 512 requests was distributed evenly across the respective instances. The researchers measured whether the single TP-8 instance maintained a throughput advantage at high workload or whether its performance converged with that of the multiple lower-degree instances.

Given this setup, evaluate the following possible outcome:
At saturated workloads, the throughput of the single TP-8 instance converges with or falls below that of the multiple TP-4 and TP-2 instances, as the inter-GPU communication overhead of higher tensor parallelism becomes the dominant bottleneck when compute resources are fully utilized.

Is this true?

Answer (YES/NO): YES